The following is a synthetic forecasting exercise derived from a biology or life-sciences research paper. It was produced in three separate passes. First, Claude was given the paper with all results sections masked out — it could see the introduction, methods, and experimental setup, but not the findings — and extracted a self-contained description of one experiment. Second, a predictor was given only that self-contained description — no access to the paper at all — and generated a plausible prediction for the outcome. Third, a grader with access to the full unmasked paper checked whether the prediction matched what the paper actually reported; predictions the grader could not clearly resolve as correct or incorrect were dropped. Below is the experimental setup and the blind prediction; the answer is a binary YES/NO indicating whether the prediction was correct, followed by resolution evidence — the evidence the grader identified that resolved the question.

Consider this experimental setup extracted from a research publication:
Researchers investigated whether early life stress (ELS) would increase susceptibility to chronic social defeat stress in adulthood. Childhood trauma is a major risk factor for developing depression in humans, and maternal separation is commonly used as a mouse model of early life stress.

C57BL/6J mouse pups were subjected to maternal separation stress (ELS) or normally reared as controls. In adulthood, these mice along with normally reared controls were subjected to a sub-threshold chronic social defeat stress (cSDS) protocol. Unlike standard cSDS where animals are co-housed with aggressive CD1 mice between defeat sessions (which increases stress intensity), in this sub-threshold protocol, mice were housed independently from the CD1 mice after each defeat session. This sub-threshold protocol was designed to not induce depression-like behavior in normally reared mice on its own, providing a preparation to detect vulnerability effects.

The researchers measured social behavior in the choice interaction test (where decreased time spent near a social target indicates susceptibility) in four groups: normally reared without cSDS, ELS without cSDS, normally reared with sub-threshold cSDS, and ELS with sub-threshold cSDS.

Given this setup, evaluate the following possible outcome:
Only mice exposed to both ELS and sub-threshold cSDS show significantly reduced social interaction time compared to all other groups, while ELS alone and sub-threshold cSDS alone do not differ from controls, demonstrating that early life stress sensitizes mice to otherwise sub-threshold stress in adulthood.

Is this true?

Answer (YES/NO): YES